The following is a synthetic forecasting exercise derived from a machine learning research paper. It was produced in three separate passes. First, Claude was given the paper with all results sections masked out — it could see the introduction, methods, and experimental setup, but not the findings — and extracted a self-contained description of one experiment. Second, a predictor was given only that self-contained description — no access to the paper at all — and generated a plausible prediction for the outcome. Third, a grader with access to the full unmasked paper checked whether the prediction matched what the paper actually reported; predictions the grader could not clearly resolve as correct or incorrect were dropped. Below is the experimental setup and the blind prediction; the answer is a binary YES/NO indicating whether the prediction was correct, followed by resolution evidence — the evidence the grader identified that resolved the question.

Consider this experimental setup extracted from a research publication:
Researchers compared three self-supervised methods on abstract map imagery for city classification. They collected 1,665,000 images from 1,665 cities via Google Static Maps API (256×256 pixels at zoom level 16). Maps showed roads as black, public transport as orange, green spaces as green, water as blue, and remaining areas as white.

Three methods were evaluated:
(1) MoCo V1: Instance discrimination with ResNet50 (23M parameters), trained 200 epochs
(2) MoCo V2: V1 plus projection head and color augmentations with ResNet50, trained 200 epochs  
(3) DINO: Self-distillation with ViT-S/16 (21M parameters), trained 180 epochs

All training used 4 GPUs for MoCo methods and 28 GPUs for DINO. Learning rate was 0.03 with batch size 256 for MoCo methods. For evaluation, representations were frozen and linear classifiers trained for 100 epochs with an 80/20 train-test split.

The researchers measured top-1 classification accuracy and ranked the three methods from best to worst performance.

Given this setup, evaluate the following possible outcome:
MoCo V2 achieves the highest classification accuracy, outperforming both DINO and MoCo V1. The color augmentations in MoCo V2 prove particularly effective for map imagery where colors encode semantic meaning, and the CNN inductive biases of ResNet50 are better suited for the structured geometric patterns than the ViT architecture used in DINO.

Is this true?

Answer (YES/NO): NO